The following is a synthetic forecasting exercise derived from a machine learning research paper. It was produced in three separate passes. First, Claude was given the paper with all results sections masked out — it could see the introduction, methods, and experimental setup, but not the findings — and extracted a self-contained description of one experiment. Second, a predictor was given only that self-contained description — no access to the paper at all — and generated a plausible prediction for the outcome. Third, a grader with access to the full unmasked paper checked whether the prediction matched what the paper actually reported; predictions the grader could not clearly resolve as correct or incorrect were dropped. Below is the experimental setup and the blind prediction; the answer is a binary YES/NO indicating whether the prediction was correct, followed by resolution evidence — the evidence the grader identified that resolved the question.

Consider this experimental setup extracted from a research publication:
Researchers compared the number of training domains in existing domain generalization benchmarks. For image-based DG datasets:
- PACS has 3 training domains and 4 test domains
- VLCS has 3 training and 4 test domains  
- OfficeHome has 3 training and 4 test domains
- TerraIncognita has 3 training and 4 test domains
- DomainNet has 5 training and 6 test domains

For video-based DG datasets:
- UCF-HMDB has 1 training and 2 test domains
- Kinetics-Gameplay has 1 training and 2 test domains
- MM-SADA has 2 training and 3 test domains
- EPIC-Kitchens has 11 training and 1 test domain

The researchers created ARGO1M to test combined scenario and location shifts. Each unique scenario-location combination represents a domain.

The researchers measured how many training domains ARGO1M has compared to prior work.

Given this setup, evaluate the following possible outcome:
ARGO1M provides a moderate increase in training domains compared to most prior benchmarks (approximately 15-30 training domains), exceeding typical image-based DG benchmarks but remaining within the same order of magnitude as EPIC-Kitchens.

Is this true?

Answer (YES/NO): NO